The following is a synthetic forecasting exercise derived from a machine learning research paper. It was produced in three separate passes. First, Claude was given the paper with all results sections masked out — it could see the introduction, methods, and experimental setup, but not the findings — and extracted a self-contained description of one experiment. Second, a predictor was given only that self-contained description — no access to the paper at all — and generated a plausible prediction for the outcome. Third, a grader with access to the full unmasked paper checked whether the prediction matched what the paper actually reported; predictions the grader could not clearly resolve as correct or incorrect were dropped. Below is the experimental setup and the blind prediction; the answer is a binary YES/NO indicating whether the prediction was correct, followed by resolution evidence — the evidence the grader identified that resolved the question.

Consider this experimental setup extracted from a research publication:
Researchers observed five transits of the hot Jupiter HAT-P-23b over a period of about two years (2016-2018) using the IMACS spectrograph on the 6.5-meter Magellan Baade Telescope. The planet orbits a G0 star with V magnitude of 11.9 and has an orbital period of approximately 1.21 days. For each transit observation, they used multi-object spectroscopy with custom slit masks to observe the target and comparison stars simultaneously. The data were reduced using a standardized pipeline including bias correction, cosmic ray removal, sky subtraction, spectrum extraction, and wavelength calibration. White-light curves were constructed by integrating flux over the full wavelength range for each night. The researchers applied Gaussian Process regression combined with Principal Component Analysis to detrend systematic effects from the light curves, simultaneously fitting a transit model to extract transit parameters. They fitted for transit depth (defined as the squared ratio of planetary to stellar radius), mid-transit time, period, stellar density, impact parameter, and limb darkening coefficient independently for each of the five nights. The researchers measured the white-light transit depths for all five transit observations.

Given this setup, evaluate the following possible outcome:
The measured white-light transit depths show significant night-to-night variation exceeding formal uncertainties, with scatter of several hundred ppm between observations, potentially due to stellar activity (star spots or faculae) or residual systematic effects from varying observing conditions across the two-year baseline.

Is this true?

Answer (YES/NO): YES